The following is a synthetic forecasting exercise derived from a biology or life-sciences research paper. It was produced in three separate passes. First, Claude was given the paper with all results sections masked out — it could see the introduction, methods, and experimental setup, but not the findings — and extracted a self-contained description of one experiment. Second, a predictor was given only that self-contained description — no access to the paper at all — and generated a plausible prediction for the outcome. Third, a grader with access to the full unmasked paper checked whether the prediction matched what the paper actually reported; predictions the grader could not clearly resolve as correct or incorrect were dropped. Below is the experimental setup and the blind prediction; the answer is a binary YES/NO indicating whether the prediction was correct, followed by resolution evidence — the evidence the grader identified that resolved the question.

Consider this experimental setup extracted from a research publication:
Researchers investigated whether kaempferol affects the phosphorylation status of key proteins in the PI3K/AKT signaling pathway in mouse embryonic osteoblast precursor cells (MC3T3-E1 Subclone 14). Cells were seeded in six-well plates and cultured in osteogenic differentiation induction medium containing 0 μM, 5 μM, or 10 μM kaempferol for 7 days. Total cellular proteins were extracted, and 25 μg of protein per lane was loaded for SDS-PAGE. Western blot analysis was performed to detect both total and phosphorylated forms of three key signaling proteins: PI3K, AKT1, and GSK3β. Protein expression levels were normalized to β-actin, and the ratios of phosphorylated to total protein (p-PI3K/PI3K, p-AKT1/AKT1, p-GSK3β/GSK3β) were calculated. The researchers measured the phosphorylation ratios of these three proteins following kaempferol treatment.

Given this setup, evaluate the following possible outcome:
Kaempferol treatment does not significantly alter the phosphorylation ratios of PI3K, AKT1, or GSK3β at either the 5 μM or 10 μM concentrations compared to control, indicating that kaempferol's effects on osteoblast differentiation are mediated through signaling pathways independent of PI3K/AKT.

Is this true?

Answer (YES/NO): NO